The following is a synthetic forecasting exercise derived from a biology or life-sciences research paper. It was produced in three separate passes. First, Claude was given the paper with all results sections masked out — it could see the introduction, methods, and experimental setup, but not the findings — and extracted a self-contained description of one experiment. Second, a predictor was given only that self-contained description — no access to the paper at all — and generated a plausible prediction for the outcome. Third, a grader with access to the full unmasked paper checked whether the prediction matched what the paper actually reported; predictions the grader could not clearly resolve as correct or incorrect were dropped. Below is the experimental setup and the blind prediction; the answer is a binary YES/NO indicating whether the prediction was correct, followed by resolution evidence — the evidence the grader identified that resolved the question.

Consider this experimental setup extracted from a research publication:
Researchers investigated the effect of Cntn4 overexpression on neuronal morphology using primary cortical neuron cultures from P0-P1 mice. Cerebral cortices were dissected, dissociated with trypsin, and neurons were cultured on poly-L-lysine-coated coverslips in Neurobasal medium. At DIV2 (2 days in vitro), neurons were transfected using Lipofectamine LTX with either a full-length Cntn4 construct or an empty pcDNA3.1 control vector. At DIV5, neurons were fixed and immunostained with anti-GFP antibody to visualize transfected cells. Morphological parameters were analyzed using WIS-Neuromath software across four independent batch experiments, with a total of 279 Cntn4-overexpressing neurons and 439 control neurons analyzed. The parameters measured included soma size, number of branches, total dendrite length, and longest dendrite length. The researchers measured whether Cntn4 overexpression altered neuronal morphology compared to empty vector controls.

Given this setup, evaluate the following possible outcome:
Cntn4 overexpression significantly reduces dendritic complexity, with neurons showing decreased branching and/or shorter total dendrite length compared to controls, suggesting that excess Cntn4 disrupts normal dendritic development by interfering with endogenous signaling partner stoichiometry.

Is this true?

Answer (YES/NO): NO